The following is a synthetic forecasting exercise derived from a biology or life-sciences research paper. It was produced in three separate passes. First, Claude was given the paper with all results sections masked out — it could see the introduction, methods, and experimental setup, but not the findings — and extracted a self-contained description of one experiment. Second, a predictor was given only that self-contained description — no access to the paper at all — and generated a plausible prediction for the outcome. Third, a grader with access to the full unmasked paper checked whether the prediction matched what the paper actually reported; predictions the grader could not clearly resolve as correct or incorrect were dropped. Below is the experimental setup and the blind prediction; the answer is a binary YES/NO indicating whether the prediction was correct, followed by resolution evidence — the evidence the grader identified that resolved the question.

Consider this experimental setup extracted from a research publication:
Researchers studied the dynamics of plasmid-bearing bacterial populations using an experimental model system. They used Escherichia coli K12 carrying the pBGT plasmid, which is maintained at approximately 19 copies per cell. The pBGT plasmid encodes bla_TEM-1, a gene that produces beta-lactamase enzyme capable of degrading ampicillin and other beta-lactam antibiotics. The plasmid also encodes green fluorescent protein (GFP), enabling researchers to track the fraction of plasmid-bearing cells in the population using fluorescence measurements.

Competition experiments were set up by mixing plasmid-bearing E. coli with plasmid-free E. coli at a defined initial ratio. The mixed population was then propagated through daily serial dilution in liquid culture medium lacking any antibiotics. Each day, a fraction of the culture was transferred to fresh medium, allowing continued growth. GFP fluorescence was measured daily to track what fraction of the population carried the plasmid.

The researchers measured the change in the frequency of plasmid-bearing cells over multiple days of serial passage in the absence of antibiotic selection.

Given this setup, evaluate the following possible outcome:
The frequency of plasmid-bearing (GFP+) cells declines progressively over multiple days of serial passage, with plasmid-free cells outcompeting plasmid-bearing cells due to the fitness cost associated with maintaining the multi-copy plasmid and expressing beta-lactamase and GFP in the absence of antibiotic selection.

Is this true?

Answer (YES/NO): YES